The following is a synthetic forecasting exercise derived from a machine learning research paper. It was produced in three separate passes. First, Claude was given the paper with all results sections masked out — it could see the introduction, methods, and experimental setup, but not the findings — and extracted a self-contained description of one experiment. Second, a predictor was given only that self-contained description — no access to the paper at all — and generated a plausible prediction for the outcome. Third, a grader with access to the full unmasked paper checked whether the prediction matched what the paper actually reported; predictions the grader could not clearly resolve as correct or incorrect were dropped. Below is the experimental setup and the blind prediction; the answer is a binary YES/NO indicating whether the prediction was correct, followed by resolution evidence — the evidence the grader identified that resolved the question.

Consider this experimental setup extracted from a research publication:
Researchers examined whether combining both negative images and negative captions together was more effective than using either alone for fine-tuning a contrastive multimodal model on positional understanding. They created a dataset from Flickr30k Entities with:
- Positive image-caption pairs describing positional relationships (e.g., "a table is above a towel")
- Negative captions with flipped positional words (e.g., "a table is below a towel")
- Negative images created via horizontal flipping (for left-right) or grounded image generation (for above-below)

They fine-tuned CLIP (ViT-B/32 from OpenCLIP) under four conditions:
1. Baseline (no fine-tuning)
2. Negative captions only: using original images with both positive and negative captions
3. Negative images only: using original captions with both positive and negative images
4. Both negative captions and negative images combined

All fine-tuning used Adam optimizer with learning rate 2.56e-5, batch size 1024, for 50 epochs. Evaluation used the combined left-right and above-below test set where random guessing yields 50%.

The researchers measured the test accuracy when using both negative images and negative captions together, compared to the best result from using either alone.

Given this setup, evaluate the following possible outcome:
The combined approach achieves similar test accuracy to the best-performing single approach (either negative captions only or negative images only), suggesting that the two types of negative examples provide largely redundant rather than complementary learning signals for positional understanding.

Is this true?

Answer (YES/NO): NO